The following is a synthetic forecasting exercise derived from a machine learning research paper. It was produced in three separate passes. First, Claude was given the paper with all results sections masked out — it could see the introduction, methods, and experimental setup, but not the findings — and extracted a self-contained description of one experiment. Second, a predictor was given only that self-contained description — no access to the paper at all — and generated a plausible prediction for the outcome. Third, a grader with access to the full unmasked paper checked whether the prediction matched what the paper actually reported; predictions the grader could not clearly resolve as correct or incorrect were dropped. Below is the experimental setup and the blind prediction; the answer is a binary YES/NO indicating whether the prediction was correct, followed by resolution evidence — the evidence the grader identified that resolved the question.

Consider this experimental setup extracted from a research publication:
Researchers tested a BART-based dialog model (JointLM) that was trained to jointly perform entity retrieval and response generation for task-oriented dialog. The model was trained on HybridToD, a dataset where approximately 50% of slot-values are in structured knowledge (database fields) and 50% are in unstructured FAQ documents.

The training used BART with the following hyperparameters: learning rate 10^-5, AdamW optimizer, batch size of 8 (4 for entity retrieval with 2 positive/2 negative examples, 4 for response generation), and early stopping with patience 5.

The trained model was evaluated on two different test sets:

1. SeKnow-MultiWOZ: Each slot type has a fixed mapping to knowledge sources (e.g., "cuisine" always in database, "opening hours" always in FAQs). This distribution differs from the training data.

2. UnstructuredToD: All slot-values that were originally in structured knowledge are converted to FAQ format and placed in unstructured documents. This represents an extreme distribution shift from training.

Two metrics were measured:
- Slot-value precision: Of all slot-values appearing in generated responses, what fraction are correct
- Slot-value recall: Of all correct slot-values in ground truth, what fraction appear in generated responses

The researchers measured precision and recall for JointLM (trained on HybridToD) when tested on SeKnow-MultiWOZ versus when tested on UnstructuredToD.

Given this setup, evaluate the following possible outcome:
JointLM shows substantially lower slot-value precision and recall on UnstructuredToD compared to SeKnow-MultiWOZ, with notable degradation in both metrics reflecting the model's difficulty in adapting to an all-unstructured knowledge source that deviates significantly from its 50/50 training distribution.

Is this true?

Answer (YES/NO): NO